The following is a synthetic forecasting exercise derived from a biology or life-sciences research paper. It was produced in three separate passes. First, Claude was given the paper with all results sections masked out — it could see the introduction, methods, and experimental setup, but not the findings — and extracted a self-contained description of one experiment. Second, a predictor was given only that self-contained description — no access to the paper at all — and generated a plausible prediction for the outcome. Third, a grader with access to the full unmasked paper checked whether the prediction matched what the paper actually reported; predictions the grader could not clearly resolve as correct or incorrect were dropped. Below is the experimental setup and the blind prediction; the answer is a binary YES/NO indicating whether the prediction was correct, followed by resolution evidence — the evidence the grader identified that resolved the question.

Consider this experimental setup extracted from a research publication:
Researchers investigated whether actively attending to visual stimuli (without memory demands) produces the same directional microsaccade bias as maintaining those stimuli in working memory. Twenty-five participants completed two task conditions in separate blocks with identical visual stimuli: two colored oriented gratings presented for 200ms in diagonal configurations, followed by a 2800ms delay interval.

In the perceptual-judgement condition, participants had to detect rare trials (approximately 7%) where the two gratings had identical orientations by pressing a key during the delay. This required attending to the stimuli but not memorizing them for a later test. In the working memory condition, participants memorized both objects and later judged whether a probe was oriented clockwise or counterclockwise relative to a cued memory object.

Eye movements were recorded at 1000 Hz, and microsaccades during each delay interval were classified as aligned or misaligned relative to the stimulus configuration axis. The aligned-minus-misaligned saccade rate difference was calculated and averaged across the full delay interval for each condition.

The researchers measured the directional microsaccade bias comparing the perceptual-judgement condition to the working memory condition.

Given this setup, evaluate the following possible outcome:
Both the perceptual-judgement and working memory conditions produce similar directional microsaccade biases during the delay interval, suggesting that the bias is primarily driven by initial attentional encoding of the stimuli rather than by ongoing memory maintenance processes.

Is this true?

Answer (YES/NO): NO